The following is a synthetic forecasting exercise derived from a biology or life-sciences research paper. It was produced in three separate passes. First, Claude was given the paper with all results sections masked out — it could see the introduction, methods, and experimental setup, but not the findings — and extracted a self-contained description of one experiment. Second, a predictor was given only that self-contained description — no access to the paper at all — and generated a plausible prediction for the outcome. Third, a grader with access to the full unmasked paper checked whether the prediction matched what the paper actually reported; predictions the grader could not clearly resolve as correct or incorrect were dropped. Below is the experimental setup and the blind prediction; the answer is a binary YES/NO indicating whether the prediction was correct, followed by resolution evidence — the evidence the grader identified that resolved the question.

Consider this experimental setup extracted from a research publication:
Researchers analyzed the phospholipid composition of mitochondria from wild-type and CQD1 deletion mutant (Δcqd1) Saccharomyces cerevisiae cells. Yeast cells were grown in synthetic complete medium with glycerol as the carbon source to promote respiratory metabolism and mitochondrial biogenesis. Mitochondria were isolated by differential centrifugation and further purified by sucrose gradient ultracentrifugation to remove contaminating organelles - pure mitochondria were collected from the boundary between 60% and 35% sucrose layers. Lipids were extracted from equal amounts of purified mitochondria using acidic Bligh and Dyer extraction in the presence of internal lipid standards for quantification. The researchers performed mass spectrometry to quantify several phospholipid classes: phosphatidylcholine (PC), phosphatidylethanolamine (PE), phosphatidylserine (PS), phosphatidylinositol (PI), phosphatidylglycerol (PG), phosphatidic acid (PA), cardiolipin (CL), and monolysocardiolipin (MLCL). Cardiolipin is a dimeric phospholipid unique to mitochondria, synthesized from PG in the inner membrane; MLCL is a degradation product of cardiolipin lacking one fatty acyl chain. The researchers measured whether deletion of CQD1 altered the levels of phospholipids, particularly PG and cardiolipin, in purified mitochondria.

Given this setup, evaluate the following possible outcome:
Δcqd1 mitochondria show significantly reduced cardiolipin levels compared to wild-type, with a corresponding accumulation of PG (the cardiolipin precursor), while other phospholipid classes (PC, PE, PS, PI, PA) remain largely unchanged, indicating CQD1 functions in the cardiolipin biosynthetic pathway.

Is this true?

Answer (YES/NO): NO